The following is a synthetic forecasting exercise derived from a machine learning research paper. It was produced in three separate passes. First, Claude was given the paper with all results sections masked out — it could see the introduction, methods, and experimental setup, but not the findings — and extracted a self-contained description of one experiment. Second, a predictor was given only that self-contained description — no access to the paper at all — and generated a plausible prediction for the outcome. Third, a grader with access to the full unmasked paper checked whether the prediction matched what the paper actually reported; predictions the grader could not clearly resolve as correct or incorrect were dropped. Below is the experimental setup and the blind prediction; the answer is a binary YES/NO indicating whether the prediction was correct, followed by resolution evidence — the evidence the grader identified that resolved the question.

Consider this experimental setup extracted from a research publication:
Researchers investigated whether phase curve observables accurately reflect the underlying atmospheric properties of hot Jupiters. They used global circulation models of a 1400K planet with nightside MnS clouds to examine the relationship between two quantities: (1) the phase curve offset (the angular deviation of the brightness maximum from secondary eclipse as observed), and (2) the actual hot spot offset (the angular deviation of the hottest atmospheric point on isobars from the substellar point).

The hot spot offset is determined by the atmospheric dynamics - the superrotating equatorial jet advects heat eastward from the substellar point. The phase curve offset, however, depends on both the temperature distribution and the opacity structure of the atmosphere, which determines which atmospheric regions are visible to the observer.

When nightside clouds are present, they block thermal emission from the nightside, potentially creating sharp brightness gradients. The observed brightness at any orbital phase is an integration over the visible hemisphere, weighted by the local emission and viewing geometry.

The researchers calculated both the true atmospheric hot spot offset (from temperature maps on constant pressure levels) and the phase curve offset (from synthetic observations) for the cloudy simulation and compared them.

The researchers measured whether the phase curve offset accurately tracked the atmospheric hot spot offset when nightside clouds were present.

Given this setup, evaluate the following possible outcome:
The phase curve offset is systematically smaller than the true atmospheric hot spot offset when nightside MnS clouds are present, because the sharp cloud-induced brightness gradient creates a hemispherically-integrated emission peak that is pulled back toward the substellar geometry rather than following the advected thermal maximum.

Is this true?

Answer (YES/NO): YES